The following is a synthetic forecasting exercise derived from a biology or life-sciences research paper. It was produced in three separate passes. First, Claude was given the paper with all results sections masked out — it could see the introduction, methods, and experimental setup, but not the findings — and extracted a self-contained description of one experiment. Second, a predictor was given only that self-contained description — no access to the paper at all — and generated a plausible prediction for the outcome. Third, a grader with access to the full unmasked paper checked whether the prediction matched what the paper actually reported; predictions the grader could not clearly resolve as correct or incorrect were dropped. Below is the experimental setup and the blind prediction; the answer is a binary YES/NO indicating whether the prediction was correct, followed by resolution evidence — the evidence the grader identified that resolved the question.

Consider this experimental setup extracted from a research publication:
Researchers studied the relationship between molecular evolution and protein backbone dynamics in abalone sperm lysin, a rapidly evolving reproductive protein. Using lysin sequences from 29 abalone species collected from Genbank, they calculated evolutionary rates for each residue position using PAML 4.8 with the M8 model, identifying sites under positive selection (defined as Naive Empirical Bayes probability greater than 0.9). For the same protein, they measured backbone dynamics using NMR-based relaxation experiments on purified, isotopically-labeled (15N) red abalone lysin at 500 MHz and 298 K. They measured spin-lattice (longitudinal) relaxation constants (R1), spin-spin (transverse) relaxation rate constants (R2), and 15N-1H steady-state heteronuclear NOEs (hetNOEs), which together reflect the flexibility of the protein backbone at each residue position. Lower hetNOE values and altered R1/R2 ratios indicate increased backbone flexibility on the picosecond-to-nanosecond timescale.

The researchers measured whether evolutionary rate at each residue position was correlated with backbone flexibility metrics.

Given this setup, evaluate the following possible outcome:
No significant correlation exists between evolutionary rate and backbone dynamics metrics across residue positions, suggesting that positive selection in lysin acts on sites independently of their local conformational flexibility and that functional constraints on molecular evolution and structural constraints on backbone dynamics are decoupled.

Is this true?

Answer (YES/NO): NO